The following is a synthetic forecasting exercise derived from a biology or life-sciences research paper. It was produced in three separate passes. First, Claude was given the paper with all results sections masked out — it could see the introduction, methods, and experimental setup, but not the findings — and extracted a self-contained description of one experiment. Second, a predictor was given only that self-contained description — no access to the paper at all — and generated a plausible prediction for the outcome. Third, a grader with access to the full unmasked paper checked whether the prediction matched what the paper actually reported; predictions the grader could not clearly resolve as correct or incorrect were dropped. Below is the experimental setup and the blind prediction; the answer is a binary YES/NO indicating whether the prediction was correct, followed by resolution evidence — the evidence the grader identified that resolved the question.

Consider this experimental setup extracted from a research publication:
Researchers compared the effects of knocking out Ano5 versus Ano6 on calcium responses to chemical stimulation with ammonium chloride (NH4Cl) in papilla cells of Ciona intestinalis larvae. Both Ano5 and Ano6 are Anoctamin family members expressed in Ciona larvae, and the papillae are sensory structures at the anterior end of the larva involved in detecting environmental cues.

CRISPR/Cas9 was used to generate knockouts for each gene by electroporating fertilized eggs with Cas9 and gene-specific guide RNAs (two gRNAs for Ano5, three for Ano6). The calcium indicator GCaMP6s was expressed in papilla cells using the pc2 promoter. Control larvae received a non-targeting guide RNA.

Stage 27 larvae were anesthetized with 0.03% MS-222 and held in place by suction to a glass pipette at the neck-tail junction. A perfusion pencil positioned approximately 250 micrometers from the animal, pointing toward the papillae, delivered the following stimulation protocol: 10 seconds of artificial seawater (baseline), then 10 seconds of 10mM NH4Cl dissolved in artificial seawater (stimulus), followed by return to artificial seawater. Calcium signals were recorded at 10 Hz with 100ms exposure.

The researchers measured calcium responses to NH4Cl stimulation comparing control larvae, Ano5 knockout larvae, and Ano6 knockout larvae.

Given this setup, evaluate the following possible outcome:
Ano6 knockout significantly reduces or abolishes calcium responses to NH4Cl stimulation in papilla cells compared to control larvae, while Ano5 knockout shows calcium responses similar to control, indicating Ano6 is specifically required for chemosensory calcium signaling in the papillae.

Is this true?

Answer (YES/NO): NO